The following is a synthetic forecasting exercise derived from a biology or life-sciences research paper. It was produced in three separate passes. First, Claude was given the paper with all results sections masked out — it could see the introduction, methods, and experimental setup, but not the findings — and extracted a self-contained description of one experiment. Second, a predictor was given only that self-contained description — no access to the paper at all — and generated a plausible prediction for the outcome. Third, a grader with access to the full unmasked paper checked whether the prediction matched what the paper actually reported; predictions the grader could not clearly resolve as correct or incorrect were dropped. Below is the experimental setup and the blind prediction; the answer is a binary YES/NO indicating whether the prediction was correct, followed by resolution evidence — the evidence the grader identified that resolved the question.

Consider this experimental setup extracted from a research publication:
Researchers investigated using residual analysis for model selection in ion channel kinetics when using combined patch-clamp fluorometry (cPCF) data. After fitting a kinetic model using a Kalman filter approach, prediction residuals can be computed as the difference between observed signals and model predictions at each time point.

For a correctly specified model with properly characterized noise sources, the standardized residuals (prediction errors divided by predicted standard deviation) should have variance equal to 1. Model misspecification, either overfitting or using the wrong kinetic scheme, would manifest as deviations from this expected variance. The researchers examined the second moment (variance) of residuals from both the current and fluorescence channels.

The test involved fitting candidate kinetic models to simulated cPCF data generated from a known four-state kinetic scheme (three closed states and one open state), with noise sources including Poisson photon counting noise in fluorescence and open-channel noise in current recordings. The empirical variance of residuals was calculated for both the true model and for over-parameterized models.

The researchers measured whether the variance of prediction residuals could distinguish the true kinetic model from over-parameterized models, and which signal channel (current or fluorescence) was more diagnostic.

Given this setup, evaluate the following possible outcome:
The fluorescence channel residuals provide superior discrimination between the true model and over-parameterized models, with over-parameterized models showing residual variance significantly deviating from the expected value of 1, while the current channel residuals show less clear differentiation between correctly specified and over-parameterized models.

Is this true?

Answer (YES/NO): YES